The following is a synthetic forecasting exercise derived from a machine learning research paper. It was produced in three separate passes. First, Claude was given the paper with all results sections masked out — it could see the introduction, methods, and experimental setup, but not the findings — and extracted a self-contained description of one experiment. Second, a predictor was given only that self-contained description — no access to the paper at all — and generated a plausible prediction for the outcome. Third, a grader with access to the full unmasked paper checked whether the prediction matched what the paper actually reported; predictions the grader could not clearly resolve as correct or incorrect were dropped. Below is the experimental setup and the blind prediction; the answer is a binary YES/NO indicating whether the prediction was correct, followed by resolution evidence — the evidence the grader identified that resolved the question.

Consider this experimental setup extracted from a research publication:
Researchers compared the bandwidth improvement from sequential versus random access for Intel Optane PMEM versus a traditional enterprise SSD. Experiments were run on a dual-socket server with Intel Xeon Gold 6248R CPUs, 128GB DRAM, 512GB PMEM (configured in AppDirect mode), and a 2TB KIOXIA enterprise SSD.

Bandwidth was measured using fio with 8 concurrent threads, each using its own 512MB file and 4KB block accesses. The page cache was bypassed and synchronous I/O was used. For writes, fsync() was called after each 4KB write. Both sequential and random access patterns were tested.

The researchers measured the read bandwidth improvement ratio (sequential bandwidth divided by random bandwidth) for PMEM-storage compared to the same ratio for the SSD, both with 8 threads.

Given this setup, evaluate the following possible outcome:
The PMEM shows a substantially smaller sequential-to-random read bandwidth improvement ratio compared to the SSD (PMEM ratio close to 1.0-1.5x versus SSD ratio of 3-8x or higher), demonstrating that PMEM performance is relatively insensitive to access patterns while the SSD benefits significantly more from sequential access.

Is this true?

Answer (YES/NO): NO